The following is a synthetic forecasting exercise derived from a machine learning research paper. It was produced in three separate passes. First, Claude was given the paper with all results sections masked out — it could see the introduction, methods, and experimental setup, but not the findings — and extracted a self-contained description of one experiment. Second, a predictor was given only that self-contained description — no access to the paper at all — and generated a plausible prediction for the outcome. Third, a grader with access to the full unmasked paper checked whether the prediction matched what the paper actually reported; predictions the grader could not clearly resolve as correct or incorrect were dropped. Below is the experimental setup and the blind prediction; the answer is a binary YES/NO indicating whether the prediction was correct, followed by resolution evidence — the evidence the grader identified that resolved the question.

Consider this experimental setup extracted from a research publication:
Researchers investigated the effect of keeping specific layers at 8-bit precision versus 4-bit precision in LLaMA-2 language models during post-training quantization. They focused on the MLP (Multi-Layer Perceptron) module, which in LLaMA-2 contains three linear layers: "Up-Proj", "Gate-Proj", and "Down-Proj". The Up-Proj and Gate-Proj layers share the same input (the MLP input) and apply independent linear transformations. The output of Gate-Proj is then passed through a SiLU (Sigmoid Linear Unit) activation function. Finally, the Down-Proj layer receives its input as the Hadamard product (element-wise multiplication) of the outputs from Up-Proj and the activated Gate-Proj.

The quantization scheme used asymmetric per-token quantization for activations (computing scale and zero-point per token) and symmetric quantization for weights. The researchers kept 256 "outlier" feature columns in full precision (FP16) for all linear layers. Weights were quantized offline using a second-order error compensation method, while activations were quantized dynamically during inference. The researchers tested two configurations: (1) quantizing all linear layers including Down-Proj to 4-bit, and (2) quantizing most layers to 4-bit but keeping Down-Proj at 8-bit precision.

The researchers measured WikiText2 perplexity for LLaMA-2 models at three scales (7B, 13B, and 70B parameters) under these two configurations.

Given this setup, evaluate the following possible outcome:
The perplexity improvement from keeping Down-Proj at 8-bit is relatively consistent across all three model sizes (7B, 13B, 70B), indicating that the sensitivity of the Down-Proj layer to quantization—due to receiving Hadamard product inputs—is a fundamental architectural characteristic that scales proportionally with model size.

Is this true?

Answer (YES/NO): NO